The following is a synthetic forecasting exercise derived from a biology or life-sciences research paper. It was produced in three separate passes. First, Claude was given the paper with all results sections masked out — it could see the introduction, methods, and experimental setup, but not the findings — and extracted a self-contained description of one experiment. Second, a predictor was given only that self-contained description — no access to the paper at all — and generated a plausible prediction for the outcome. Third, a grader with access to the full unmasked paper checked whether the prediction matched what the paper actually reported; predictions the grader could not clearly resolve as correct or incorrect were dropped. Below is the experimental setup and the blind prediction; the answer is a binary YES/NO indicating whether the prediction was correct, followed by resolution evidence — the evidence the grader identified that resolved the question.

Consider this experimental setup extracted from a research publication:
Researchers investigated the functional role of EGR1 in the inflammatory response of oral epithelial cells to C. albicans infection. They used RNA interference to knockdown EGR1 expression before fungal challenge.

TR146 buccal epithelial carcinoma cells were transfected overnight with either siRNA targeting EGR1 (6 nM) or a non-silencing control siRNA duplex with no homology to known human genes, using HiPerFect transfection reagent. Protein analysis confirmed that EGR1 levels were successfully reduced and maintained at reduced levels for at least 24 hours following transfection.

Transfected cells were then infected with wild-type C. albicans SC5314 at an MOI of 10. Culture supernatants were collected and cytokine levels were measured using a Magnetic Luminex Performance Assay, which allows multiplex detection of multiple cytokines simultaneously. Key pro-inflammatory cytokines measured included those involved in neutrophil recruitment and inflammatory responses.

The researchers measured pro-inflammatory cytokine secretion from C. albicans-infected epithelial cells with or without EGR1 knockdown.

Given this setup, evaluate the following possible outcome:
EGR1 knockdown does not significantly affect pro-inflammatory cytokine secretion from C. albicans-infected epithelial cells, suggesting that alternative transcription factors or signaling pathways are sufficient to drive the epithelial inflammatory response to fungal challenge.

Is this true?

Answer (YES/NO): NO